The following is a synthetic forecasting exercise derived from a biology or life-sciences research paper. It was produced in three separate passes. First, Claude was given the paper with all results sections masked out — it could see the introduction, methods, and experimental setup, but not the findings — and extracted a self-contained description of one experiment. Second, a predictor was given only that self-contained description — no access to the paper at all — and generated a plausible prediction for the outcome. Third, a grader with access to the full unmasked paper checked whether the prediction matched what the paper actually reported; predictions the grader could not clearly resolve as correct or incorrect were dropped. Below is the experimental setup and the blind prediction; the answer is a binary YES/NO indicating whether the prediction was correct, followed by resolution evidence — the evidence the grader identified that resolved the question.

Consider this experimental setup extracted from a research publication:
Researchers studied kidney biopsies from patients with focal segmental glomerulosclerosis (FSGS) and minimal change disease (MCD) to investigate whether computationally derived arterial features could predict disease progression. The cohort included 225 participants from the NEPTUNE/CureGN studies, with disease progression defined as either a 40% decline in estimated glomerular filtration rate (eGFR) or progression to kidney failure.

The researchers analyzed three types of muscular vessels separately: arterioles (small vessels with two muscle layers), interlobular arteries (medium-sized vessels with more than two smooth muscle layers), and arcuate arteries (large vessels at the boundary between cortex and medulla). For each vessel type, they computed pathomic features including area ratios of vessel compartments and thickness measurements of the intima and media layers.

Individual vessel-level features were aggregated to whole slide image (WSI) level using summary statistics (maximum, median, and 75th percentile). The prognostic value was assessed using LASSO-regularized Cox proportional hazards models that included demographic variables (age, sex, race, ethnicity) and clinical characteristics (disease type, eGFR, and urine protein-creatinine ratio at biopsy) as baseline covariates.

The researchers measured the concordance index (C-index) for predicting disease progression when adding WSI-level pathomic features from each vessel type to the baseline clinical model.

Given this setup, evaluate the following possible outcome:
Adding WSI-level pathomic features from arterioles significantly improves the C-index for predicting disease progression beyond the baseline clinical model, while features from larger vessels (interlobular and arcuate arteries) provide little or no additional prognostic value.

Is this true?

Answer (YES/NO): NO